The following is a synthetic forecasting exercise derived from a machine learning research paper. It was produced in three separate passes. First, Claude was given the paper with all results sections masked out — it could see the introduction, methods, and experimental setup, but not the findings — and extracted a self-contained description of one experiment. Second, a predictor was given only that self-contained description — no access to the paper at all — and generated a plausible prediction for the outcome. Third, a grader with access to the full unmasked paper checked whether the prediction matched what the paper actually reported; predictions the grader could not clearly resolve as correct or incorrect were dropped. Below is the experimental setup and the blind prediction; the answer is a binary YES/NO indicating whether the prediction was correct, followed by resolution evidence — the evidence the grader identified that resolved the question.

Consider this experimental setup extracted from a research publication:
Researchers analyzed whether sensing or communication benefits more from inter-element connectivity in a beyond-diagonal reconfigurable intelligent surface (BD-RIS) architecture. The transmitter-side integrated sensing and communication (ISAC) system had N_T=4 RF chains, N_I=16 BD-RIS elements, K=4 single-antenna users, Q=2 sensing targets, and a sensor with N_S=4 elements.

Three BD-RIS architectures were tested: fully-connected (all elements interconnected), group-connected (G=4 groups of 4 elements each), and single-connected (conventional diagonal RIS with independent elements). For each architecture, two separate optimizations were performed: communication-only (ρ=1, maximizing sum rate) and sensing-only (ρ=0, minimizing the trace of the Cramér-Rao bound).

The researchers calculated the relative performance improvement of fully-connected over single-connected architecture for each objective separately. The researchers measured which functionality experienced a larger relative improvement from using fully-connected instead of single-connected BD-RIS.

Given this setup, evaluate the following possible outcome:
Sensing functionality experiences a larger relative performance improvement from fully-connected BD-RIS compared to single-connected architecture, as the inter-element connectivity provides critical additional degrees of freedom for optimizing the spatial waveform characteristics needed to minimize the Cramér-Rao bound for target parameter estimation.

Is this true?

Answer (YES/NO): YES